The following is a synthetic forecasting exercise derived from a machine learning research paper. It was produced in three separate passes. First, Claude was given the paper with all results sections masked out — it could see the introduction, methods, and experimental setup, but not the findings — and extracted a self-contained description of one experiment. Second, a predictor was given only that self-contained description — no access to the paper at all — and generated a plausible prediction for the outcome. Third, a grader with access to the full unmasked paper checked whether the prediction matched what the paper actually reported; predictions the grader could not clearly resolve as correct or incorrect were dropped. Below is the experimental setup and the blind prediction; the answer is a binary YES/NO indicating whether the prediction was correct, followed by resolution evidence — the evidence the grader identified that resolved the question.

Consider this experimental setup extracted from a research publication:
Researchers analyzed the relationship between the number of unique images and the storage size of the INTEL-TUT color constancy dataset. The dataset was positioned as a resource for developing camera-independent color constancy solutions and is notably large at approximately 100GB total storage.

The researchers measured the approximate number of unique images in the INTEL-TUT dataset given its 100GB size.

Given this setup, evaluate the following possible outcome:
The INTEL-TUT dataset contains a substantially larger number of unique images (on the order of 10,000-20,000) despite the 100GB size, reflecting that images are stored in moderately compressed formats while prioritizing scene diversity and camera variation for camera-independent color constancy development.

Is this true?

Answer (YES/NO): NO